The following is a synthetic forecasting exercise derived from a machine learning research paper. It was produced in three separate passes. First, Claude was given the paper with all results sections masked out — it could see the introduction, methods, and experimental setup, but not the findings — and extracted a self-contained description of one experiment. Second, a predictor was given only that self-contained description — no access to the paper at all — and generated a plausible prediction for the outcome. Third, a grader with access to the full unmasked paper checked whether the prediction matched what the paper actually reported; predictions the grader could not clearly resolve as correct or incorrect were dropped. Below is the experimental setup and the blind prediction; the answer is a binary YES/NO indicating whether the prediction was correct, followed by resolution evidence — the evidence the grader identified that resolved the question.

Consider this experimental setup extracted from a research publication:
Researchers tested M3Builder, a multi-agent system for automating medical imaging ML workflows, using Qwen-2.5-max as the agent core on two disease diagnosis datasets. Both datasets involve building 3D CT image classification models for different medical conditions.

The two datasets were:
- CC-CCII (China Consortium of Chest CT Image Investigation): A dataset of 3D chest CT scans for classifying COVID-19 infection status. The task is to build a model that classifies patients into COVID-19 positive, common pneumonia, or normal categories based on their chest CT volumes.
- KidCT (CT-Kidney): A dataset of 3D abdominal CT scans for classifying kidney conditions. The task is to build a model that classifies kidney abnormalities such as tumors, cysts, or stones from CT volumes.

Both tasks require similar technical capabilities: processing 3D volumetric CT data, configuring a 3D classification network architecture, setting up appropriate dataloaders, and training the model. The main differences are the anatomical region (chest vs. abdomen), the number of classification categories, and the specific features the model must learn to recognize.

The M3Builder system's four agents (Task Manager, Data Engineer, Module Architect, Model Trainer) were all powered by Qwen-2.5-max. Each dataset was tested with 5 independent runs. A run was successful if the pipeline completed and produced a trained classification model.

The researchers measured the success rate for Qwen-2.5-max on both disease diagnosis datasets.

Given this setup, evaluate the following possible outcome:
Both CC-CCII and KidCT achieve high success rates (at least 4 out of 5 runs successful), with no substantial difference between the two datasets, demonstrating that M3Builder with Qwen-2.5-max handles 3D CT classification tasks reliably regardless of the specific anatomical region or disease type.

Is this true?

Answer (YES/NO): NO